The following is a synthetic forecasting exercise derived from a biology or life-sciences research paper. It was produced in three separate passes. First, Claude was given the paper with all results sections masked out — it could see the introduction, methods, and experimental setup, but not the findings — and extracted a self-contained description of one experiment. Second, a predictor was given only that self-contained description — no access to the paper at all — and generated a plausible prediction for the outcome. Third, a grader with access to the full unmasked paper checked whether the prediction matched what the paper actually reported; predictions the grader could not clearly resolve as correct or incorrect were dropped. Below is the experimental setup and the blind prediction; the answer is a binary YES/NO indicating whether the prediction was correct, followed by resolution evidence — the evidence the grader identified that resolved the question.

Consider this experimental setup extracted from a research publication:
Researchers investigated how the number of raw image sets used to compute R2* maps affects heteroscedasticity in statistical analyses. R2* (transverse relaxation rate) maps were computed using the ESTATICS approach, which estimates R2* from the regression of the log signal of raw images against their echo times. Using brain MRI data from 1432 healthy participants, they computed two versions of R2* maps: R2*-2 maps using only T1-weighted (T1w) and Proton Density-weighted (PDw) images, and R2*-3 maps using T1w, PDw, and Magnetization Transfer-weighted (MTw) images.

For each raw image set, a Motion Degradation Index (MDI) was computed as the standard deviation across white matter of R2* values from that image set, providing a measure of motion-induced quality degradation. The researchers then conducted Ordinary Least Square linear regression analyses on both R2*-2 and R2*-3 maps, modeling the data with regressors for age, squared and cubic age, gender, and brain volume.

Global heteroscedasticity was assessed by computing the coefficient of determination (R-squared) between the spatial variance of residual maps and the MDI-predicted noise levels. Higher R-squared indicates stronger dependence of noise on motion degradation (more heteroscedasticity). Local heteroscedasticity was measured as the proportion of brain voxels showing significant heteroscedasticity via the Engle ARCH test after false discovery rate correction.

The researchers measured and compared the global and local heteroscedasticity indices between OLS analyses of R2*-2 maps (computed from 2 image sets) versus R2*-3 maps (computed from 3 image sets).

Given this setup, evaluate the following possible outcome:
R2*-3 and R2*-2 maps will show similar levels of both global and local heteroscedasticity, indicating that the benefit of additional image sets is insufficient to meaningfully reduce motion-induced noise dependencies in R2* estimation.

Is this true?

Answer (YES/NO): YES